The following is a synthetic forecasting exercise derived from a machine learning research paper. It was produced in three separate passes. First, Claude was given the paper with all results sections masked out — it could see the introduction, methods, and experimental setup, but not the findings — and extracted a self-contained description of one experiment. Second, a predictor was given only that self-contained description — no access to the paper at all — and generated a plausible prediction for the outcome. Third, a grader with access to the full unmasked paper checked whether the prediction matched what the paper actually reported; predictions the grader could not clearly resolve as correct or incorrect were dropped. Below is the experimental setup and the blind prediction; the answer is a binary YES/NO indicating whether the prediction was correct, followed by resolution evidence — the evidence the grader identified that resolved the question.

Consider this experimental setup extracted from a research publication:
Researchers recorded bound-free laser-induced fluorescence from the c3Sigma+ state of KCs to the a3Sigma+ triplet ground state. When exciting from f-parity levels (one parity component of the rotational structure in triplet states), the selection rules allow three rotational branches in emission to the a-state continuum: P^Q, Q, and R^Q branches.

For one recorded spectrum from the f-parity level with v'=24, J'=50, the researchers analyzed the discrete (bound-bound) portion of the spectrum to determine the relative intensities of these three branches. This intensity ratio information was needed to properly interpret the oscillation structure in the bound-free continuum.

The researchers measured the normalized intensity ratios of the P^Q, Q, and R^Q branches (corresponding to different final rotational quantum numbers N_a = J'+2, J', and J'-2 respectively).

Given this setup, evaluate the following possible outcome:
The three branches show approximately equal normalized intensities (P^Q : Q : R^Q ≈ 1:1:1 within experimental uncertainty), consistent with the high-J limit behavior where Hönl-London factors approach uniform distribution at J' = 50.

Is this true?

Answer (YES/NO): NO